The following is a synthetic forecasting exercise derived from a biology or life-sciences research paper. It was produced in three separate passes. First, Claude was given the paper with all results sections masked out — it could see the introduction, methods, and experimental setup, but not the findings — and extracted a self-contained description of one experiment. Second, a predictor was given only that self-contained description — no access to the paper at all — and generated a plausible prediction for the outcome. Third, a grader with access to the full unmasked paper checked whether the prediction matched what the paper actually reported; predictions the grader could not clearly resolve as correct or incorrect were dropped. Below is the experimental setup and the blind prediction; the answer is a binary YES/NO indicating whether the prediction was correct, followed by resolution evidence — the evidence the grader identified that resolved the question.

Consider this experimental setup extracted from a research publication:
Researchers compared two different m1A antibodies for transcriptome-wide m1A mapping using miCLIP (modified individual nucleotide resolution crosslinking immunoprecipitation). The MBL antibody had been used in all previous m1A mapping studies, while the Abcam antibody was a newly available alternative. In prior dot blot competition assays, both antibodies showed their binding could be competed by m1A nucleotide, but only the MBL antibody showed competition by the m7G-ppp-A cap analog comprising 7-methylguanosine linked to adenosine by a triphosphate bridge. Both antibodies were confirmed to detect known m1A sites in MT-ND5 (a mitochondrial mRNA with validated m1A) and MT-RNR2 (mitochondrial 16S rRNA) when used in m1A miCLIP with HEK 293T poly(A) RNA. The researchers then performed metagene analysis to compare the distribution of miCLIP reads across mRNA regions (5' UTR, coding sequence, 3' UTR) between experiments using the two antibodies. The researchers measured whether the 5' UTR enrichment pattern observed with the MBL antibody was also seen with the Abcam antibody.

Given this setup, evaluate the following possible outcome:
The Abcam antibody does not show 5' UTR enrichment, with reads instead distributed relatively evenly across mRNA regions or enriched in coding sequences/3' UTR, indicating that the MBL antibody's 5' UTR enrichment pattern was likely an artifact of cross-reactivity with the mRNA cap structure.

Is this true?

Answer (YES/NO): YES